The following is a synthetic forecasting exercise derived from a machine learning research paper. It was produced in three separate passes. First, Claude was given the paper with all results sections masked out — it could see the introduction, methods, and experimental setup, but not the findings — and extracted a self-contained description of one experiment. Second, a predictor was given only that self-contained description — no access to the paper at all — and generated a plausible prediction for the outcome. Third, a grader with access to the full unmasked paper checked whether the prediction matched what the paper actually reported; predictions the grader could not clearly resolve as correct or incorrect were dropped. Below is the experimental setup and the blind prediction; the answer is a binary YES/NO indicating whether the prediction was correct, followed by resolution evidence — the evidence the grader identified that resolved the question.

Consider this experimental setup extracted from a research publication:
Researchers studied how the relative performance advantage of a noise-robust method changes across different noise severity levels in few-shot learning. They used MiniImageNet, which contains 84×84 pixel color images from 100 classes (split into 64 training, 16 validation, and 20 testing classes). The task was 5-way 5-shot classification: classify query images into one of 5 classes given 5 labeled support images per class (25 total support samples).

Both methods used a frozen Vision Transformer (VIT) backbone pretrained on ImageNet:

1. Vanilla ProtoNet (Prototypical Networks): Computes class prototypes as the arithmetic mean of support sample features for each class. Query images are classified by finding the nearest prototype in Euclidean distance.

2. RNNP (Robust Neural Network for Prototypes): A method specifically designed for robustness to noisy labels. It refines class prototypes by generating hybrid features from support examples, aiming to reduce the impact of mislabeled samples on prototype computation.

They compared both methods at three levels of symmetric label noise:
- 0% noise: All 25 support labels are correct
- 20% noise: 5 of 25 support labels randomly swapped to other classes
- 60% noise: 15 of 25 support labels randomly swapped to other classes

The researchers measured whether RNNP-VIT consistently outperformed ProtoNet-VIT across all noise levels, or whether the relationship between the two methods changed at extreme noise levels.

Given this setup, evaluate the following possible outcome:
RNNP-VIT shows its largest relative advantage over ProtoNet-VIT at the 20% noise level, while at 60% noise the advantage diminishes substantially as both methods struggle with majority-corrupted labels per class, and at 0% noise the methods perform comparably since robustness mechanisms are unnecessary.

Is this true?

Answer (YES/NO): NO